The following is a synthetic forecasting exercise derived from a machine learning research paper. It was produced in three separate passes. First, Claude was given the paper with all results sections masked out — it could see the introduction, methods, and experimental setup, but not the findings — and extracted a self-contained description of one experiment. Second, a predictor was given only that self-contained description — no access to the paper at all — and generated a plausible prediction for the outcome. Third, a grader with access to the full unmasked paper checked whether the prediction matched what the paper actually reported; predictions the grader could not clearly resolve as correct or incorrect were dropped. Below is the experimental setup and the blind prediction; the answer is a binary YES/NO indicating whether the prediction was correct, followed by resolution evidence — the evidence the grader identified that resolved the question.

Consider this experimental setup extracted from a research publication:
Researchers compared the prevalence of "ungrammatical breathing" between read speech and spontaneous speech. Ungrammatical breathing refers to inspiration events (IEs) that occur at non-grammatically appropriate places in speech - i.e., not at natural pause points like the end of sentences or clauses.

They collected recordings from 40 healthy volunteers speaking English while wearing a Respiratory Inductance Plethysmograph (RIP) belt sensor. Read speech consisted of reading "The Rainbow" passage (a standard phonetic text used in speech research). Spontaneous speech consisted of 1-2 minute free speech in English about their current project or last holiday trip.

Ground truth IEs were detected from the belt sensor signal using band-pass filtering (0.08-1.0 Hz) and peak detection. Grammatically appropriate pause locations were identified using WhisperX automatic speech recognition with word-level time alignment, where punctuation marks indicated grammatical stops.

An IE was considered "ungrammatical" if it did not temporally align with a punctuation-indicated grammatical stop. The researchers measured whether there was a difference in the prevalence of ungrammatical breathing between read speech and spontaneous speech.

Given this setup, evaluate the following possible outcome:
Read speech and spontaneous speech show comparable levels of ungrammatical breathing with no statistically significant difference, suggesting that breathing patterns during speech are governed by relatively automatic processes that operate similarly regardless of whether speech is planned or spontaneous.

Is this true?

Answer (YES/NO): NO